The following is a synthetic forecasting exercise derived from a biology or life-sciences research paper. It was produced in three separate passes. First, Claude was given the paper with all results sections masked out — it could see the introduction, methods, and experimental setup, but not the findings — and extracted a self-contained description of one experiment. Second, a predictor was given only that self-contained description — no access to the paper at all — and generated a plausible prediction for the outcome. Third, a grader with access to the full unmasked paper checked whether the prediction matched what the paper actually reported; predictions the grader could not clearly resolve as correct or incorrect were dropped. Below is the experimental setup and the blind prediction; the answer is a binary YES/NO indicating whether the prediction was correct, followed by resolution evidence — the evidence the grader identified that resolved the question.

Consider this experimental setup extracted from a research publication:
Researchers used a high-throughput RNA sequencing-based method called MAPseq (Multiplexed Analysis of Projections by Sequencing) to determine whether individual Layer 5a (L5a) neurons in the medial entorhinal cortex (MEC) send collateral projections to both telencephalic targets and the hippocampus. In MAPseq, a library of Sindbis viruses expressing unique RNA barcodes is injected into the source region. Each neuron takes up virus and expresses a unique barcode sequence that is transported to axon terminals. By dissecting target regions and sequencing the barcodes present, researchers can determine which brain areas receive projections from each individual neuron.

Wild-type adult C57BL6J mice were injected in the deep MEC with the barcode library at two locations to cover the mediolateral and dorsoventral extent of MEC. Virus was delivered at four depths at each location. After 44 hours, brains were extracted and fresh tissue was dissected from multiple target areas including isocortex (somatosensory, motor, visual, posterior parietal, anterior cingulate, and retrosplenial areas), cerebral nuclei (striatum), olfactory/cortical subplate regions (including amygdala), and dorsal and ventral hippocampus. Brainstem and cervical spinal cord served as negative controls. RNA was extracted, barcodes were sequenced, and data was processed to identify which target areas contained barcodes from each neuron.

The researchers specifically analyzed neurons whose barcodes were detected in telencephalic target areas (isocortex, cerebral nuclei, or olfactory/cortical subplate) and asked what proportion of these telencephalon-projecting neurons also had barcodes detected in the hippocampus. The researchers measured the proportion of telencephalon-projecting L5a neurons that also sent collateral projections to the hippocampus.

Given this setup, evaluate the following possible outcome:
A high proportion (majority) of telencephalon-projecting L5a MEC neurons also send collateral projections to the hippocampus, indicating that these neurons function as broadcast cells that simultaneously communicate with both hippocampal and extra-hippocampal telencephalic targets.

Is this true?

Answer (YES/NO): YES